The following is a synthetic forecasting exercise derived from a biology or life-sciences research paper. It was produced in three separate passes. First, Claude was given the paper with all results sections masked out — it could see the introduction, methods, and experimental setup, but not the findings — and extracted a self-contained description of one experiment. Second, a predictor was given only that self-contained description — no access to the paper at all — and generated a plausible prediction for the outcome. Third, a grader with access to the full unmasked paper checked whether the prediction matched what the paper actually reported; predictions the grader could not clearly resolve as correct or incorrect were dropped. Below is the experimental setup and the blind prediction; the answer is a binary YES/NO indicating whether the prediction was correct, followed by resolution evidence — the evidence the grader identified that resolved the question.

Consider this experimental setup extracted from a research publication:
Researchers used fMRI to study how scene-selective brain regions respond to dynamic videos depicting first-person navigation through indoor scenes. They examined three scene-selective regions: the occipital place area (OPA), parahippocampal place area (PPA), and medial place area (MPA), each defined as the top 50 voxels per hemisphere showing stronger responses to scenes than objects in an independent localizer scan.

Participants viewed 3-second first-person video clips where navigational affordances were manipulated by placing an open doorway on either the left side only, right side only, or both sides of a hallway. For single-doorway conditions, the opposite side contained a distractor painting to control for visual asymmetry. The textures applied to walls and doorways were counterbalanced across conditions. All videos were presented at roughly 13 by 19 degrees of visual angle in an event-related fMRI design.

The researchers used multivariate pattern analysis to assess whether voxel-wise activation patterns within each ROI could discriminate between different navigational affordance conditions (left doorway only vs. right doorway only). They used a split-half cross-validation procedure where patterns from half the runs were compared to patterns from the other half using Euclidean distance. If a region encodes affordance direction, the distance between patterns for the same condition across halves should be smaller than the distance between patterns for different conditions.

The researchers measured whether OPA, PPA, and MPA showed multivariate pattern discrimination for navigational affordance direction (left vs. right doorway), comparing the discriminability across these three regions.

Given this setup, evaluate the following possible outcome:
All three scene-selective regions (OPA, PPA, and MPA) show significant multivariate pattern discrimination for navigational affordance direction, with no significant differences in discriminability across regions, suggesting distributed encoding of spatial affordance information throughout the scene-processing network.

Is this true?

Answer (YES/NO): NO